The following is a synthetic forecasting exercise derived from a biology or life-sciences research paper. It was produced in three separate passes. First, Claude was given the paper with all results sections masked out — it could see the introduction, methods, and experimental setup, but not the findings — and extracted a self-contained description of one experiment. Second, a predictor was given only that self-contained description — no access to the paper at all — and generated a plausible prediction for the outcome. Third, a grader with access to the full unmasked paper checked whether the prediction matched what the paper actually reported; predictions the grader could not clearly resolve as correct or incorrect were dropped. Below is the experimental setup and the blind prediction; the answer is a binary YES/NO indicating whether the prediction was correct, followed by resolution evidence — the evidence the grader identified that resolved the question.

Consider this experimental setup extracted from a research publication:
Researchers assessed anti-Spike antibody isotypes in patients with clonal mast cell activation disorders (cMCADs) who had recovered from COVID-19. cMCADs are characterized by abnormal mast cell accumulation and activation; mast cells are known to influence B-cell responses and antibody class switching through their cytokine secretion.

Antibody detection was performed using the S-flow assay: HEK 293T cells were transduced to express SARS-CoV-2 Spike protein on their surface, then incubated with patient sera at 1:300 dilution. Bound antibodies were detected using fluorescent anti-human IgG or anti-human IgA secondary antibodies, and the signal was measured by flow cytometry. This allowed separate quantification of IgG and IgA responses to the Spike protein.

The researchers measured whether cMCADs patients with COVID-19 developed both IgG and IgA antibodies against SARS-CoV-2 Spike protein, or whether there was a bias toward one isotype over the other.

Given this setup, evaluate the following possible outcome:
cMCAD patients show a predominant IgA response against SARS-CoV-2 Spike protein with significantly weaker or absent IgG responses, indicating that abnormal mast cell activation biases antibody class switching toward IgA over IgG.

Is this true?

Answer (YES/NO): NO